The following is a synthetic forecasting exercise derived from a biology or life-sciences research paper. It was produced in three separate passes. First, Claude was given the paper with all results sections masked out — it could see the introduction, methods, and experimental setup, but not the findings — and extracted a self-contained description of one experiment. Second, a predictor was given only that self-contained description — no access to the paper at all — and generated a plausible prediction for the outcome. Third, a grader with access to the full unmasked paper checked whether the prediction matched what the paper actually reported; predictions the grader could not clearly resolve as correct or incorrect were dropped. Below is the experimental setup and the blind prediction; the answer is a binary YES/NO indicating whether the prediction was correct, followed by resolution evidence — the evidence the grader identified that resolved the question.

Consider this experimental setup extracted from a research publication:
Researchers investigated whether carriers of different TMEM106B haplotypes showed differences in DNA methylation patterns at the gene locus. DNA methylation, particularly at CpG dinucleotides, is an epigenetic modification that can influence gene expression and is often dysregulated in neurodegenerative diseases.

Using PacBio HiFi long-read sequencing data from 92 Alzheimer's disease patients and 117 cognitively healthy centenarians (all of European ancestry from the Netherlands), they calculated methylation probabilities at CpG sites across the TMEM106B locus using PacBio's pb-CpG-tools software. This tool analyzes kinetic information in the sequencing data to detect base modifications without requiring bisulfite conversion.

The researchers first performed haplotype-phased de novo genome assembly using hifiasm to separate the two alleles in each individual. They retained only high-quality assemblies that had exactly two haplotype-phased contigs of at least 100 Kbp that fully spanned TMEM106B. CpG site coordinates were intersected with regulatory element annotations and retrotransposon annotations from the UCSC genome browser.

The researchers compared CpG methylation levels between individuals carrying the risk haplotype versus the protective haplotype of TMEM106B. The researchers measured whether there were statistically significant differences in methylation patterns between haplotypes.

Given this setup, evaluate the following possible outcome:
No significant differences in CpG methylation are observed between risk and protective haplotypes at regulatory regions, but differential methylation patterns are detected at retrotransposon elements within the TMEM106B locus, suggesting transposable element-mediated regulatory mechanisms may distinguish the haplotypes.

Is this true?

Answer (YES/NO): NO